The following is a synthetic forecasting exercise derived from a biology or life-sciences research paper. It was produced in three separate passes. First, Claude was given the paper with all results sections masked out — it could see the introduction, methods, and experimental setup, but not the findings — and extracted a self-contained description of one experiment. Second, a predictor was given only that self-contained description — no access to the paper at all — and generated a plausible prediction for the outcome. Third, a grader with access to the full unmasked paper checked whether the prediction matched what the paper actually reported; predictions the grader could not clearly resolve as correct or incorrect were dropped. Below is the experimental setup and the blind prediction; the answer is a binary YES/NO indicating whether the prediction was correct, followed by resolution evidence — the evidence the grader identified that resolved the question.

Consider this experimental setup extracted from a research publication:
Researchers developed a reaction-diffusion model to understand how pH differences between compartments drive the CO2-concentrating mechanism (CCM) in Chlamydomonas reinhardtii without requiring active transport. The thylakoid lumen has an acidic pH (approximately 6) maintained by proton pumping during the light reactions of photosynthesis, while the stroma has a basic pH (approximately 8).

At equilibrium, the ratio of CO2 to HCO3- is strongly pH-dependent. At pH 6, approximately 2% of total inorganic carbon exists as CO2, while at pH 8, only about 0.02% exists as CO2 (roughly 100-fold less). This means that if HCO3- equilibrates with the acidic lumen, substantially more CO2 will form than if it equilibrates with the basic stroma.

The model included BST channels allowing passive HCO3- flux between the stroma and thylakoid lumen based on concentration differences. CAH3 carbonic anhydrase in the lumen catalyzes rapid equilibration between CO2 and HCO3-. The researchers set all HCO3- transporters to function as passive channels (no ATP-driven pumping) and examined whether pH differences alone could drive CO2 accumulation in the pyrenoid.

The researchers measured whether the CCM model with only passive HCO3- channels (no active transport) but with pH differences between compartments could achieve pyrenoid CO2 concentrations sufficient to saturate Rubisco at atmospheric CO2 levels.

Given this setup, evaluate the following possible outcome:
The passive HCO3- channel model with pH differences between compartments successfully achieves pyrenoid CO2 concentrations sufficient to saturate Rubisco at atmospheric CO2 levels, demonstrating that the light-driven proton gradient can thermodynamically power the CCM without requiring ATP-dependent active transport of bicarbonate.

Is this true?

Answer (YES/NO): NO